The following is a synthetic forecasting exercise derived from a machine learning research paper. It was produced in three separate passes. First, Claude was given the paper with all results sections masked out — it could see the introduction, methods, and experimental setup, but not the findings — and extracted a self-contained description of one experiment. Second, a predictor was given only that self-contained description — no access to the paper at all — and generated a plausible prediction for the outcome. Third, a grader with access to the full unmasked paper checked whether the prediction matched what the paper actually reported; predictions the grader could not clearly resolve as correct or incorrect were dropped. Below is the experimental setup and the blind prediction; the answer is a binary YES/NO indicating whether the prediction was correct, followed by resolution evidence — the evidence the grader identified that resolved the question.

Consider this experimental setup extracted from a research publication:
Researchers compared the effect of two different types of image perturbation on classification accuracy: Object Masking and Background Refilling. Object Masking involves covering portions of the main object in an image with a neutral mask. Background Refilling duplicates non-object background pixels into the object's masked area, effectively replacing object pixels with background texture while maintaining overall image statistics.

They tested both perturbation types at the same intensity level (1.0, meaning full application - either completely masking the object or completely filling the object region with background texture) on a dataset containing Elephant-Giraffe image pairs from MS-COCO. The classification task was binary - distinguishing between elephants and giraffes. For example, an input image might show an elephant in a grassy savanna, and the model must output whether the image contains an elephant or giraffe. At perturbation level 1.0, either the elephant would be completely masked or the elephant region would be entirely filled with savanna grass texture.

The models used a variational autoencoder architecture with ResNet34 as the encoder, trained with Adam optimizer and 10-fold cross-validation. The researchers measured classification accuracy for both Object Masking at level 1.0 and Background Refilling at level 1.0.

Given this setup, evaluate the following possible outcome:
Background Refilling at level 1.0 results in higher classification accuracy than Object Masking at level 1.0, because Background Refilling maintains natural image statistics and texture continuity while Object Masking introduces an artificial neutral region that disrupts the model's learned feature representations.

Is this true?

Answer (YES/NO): NO